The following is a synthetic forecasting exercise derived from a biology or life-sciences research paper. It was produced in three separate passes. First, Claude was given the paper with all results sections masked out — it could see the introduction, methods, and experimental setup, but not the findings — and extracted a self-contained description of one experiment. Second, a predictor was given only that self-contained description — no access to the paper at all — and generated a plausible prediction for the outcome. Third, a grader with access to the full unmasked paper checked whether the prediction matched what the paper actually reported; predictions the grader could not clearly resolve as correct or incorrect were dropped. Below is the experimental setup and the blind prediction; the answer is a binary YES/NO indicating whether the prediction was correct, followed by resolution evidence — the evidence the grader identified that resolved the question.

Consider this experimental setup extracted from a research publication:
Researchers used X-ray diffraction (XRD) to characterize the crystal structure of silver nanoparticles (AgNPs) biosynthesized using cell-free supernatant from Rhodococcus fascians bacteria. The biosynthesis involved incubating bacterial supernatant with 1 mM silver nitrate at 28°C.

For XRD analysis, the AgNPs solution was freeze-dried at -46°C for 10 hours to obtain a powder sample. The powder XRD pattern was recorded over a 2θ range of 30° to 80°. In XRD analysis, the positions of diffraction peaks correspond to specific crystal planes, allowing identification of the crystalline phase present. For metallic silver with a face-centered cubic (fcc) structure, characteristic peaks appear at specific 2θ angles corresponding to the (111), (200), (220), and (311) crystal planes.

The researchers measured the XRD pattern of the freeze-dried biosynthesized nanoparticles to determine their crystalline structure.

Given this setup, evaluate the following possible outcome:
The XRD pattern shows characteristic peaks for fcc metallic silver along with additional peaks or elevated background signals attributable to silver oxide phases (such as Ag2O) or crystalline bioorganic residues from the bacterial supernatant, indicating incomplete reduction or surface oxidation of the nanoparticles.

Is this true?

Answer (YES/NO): NO